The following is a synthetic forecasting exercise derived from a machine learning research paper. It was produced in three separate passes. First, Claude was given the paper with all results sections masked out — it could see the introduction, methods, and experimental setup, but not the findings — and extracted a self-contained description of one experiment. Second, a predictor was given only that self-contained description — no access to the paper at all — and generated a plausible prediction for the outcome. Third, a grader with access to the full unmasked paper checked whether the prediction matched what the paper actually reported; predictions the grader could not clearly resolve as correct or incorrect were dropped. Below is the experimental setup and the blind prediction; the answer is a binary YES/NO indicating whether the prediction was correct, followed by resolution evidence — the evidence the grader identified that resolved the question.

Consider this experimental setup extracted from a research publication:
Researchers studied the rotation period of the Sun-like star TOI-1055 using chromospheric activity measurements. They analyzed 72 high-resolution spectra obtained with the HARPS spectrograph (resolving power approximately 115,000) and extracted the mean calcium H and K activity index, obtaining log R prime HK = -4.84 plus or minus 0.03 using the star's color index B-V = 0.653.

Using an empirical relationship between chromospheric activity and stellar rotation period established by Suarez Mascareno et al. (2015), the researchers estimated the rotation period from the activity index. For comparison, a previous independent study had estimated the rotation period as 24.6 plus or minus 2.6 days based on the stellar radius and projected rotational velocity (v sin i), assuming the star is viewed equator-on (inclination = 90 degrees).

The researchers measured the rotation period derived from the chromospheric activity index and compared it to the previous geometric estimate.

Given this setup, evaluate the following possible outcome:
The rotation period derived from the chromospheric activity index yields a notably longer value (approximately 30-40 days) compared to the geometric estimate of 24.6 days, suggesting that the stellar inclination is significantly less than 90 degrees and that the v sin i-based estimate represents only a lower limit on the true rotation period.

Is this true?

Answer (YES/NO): NO